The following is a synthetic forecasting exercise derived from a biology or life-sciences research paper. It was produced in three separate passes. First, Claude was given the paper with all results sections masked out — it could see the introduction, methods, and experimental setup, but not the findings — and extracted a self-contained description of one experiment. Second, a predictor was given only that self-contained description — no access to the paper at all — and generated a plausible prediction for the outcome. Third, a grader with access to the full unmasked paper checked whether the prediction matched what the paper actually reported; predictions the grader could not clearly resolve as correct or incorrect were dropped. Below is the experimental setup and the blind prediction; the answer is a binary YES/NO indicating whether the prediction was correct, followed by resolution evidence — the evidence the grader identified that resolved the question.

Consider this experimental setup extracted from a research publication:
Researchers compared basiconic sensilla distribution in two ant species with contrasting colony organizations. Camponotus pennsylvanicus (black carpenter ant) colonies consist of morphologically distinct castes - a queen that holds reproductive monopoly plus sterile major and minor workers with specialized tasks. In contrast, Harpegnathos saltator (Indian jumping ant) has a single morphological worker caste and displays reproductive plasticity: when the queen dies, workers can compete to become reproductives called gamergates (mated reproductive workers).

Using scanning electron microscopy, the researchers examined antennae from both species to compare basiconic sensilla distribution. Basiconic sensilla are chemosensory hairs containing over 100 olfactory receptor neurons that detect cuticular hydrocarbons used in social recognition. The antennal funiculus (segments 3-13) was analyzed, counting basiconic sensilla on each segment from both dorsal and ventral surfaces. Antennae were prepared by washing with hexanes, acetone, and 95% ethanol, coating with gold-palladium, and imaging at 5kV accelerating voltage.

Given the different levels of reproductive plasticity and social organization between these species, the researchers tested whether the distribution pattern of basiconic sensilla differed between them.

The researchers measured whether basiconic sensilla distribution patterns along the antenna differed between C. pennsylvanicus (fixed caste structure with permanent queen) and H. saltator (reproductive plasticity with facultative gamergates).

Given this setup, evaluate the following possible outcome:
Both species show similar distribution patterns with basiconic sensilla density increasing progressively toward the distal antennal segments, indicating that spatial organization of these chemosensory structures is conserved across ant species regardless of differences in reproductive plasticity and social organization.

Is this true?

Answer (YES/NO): YES